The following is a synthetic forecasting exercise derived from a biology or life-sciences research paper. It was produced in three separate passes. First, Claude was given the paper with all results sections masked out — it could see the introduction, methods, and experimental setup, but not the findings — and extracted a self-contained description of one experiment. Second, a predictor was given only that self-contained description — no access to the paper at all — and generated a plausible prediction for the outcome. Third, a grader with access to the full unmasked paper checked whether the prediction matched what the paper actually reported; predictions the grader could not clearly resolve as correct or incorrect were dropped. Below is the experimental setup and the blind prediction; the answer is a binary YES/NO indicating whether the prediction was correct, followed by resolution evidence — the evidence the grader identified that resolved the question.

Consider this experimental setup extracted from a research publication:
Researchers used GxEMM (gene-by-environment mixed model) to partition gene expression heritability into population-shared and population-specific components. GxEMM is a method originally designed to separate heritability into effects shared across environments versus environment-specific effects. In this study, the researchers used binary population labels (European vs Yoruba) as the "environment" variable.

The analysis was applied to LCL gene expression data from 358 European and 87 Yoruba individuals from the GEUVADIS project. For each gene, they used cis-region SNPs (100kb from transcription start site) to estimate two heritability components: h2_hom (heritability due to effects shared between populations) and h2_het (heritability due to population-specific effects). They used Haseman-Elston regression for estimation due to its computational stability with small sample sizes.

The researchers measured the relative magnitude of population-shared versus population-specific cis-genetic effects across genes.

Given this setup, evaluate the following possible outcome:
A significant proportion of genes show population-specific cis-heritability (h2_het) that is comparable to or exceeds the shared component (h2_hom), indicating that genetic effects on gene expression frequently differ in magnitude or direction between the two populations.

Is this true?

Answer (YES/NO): NO